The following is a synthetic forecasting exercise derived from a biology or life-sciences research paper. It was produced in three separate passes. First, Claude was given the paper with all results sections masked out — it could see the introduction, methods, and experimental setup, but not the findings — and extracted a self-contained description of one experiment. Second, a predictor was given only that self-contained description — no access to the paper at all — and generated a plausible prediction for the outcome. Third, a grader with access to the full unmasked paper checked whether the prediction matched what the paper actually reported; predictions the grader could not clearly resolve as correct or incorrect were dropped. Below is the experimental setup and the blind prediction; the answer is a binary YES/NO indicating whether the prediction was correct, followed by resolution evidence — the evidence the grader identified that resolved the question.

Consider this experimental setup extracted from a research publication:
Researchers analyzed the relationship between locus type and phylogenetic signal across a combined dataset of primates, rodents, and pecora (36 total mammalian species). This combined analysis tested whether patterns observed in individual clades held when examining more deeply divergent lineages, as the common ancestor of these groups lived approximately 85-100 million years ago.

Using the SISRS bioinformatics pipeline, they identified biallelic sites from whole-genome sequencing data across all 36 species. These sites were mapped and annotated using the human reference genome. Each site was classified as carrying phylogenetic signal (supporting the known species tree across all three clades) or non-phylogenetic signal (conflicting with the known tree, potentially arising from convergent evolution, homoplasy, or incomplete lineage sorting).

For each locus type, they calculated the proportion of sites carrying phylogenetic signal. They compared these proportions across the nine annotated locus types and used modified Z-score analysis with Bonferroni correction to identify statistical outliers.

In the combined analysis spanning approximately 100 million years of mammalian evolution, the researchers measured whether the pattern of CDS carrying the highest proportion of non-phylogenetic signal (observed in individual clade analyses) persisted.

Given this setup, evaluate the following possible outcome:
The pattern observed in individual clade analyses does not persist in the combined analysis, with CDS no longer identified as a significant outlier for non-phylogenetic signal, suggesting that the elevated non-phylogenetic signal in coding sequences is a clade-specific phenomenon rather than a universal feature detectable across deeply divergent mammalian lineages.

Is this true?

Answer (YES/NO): NO